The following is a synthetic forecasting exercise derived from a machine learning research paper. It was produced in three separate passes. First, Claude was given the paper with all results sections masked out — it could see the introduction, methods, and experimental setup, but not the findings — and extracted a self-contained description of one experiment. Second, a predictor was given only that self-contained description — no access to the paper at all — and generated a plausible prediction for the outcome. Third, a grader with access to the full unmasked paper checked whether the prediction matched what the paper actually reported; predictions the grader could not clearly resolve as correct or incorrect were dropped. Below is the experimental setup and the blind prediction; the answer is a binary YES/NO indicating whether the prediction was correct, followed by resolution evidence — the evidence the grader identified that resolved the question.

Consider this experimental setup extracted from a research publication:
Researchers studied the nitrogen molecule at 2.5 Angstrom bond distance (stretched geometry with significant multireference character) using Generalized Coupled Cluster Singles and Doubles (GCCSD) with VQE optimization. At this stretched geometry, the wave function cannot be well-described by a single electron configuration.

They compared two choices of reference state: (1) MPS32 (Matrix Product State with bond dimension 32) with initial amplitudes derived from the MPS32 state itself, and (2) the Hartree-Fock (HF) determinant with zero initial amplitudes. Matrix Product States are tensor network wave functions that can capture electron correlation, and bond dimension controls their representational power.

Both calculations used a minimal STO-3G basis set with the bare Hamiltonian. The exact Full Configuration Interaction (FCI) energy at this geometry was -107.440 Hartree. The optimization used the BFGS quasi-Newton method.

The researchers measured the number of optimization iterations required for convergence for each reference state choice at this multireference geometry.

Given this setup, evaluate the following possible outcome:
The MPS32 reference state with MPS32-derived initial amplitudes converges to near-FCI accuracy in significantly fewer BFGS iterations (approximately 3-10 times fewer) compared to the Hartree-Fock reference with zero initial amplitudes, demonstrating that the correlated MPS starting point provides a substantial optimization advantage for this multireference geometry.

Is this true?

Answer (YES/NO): NO